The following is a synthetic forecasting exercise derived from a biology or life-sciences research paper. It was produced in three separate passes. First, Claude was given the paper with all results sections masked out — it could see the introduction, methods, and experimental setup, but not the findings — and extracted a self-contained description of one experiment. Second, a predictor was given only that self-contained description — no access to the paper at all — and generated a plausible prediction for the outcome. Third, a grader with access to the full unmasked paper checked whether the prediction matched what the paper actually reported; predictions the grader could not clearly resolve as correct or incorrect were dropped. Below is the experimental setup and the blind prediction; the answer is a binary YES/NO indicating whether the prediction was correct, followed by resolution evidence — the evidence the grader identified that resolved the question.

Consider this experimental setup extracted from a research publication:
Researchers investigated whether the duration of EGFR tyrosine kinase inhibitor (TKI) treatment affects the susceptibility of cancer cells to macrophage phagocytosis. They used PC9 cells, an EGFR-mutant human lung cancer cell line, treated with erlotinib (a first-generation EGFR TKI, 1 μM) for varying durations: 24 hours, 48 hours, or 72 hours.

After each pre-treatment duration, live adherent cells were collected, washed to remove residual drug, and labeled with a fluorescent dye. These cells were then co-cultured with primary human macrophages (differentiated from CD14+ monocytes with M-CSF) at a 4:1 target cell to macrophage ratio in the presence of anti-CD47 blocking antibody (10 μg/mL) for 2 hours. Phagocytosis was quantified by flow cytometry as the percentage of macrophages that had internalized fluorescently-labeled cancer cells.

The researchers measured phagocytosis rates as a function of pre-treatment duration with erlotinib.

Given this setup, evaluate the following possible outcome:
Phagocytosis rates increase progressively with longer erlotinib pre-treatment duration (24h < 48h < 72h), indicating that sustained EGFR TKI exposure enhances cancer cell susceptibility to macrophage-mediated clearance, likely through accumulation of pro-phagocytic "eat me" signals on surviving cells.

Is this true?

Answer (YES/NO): NO